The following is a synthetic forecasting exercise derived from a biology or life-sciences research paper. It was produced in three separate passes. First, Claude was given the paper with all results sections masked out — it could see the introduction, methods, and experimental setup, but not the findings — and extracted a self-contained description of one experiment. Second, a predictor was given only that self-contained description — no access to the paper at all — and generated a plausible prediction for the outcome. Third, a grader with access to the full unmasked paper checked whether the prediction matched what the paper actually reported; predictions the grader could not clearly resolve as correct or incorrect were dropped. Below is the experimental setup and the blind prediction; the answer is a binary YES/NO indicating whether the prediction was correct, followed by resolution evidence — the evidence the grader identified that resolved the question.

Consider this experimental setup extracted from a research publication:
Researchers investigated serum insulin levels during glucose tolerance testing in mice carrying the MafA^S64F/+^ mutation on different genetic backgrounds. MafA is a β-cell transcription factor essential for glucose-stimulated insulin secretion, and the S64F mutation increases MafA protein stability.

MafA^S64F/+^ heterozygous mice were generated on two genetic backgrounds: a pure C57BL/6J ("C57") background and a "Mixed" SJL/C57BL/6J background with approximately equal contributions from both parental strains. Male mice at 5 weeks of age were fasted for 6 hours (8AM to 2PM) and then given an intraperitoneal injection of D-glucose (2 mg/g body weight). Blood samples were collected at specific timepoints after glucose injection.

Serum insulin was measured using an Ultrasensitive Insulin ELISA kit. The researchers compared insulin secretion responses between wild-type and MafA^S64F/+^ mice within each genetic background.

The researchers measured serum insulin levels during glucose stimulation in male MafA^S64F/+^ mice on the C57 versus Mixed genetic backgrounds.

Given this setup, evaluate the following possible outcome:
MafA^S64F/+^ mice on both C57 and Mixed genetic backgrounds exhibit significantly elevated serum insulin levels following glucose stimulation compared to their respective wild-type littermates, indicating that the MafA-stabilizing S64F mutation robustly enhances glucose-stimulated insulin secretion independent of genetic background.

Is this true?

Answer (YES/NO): NO